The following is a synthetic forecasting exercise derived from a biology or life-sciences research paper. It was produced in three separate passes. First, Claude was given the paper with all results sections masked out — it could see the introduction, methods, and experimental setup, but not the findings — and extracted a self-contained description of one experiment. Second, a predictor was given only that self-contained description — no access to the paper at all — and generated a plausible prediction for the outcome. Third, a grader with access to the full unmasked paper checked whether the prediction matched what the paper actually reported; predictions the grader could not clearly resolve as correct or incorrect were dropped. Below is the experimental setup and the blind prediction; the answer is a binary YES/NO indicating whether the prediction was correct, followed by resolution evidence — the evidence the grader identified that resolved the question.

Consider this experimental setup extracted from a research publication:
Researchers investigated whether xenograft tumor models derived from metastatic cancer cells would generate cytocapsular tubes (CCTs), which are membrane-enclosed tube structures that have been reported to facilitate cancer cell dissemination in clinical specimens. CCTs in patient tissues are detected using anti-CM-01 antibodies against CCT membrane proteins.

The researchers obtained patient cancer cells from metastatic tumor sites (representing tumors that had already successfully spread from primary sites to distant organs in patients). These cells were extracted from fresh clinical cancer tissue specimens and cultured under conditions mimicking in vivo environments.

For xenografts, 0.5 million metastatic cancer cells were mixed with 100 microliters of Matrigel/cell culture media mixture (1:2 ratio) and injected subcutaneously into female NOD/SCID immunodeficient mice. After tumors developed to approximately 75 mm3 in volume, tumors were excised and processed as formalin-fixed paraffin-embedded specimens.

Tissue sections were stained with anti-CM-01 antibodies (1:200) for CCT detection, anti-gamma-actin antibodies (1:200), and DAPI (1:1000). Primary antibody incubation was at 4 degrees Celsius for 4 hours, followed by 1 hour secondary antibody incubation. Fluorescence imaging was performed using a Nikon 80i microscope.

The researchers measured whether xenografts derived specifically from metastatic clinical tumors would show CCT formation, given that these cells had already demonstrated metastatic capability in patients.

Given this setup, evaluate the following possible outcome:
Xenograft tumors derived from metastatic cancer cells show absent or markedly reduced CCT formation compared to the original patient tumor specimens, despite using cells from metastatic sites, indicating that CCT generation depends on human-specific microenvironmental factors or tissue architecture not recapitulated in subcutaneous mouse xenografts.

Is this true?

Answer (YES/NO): YES